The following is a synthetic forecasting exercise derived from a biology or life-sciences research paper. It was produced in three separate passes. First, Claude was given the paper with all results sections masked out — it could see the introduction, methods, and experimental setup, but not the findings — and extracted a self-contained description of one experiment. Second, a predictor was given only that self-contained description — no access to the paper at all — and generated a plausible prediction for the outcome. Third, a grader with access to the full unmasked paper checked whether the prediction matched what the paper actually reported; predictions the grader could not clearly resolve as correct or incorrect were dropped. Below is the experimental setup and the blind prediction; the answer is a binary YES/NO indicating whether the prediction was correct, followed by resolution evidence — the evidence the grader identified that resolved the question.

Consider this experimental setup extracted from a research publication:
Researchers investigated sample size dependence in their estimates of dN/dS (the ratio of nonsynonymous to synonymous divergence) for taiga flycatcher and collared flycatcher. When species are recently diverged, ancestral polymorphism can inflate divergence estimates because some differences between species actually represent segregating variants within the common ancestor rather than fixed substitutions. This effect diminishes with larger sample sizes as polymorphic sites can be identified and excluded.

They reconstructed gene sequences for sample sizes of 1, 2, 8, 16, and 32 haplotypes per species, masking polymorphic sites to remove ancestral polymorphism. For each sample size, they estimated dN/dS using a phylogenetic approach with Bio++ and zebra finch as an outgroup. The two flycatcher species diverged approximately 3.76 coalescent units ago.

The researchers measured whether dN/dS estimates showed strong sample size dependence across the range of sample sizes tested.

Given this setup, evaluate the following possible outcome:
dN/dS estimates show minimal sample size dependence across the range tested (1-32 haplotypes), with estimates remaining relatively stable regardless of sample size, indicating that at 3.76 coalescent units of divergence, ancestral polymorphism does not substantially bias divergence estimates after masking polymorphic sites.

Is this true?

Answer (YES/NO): YES